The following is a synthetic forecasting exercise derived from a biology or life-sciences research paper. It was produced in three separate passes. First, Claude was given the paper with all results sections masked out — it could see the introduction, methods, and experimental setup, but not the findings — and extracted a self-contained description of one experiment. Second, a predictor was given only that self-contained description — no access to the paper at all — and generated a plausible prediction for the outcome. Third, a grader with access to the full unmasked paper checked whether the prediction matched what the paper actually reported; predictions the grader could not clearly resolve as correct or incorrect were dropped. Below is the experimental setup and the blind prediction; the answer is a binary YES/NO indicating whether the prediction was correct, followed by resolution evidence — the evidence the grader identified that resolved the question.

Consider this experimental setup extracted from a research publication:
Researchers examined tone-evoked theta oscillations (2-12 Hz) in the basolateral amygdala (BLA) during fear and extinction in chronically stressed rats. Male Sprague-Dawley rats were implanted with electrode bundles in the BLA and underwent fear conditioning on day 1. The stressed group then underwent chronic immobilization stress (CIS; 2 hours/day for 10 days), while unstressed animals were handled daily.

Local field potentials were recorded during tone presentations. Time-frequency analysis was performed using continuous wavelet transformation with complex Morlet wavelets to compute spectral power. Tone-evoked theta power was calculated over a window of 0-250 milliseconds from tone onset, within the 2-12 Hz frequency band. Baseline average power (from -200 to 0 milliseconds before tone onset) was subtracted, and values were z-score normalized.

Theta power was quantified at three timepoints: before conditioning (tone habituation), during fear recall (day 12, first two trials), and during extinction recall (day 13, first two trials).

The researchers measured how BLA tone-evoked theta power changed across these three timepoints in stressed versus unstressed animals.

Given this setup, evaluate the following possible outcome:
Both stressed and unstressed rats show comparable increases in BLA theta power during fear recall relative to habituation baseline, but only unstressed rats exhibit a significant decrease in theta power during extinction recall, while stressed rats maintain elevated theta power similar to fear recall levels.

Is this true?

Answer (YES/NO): YES